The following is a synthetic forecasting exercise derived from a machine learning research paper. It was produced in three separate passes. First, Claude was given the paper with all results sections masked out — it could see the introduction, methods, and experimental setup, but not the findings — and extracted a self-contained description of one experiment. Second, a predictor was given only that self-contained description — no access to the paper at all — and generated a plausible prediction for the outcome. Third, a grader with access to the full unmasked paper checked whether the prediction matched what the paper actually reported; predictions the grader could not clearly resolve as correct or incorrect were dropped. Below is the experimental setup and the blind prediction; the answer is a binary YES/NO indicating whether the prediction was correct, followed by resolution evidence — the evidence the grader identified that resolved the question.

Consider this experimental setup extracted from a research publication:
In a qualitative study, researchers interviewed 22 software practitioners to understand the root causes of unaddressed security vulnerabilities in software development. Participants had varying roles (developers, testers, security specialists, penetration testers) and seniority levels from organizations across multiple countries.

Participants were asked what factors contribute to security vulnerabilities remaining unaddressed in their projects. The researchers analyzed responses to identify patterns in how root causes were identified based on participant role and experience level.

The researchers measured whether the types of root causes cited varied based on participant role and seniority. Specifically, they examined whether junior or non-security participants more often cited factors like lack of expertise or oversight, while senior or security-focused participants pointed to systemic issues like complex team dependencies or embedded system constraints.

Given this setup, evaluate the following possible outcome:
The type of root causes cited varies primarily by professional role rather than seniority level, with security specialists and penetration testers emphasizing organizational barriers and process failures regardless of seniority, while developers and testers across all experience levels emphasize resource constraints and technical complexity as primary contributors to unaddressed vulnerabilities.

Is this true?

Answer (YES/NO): NO